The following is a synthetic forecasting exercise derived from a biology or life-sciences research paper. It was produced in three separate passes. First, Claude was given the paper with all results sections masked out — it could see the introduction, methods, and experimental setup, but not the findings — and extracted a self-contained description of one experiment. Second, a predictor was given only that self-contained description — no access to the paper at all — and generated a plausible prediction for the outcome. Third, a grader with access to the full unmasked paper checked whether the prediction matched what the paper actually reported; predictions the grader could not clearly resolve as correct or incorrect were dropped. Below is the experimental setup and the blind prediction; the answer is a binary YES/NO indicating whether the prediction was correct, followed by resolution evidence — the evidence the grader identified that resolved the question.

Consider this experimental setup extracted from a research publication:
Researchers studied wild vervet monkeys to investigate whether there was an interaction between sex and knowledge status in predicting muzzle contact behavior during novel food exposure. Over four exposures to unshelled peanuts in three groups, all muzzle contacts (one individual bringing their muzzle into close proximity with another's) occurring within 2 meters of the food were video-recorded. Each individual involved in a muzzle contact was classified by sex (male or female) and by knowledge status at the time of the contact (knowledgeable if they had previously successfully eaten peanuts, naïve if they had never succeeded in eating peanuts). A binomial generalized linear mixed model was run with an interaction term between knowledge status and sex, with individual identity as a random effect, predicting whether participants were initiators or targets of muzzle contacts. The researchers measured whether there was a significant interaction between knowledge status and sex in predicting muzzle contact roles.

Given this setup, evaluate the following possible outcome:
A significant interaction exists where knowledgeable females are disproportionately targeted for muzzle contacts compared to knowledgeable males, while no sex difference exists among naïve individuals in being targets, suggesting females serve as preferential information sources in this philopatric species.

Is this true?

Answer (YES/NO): NO